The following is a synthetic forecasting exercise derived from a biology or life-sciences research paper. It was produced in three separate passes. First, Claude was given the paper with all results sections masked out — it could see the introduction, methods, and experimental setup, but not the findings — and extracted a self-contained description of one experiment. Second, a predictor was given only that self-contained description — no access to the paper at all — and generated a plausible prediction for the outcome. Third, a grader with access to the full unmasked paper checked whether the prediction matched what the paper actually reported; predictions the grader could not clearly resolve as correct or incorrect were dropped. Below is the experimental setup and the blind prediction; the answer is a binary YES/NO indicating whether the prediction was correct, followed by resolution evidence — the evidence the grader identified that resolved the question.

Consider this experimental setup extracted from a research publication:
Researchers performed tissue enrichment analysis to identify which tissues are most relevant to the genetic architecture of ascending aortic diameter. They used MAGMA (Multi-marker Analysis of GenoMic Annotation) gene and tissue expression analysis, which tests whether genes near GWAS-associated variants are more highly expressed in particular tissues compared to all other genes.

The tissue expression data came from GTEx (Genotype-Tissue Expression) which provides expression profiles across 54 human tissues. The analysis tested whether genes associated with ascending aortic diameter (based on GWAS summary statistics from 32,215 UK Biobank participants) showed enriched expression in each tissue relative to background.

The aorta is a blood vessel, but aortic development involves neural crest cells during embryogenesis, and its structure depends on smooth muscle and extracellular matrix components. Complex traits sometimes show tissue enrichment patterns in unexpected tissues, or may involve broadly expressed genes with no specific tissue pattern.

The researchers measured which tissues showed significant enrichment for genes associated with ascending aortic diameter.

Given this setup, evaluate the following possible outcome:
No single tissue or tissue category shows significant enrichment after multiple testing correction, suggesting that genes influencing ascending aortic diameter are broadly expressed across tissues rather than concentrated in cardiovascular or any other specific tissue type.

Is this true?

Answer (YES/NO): NO